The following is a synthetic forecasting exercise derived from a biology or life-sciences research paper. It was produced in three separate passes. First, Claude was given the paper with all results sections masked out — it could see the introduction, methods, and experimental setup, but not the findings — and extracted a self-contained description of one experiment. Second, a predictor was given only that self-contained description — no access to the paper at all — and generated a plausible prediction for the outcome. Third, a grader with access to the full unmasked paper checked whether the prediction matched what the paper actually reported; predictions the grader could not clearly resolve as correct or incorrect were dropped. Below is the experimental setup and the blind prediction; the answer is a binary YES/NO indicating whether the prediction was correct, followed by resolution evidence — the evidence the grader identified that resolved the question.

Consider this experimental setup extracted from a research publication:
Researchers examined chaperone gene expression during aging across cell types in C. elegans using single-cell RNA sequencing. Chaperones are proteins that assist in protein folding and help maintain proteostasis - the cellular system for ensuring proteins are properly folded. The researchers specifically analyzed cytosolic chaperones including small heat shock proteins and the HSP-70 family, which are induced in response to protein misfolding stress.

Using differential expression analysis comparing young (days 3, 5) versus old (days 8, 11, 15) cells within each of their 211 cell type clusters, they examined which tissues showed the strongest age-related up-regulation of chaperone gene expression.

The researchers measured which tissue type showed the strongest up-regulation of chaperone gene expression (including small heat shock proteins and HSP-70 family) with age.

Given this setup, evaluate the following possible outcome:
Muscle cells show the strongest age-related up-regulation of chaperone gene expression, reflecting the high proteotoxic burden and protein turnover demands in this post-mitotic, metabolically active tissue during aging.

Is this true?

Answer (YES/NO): NO